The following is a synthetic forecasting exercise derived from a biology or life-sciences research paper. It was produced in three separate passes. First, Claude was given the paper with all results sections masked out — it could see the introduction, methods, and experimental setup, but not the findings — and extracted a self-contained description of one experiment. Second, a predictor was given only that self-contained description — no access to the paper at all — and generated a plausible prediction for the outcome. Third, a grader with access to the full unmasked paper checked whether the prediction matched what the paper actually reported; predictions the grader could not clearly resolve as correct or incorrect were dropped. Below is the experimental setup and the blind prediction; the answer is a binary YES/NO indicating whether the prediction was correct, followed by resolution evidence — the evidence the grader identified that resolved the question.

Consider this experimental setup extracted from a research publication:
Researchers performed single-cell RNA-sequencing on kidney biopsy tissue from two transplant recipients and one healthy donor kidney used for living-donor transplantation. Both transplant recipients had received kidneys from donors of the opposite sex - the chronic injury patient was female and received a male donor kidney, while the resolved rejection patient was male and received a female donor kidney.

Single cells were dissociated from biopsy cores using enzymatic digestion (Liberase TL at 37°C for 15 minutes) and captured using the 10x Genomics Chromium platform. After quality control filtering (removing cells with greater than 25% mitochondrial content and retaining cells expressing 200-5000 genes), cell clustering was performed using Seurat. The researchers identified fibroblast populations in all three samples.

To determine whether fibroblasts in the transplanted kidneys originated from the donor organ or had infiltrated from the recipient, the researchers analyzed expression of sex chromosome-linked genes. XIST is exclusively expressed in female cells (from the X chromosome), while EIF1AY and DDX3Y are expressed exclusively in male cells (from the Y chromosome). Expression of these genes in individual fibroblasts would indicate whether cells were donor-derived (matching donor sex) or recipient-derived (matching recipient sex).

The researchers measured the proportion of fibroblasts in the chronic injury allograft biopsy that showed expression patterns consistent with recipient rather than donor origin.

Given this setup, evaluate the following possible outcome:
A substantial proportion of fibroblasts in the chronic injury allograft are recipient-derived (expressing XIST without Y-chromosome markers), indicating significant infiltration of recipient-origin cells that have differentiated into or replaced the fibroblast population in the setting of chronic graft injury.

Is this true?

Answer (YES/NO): YES